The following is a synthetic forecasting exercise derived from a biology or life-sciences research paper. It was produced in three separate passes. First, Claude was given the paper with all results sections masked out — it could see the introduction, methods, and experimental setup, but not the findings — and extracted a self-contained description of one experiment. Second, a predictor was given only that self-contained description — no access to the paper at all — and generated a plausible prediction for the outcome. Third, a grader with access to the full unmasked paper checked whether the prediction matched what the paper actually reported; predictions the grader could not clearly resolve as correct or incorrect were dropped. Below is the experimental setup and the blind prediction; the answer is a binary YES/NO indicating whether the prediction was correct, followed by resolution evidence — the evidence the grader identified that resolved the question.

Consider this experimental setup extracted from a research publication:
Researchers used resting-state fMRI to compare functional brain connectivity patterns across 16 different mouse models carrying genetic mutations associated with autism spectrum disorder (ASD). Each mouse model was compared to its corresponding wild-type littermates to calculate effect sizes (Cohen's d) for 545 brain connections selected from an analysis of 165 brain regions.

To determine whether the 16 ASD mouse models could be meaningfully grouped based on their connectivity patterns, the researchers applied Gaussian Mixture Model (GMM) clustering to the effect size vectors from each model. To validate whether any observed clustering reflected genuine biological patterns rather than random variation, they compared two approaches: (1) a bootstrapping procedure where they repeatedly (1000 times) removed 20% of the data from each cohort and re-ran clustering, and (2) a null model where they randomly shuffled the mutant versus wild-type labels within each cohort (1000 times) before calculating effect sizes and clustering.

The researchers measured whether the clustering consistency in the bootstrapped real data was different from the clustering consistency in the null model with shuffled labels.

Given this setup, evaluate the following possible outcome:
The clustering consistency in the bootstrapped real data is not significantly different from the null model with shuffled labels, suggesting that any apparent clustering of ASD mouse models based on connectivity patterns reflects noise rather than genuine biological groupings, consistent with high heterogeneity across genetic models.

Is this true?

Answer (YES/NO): NO